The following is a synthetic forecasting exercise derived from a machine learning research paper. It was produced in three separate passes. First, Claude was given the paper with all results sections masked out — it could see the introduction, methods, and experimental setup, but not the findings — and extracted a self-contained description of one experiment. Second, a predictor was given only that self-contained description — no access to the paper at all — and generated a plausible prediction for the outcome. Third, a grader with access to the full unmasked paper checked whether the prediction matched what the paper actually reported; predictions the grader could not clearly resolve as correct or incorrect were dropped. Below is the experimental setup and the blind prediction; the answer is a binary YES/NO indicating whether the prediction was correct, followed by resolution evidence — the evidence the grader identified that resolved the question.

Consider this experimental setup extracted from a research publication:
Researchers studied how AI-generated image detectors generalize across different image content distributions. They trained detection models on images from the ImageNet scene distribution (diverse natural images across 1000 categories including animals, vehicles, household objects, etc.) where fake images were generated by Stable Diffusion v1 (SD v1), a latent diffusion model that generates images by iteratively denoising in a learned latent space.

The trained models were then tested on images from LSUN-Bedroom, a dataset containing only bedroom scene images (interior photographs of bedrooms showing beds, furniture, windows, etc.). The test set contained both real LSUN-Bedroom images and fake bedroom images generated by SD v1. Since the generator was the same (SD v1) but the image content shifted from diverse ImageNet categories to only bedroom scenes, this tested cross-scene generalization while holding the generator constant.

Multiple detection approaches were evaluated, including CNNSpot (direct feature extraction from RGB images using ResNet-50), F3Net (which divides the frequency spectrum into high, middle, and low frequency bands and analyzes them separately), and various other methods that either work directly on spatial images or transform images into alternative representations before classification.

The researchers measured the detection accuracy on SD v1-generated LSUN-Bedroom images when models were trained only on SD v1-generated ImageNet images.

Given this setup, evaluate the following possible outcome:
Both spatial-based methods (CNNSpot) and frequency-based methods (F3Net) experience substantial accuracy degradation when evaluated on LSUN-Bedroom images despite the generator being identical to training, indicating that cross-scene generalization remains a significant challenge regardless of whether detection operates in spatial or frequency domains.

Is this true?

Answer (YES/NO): NO